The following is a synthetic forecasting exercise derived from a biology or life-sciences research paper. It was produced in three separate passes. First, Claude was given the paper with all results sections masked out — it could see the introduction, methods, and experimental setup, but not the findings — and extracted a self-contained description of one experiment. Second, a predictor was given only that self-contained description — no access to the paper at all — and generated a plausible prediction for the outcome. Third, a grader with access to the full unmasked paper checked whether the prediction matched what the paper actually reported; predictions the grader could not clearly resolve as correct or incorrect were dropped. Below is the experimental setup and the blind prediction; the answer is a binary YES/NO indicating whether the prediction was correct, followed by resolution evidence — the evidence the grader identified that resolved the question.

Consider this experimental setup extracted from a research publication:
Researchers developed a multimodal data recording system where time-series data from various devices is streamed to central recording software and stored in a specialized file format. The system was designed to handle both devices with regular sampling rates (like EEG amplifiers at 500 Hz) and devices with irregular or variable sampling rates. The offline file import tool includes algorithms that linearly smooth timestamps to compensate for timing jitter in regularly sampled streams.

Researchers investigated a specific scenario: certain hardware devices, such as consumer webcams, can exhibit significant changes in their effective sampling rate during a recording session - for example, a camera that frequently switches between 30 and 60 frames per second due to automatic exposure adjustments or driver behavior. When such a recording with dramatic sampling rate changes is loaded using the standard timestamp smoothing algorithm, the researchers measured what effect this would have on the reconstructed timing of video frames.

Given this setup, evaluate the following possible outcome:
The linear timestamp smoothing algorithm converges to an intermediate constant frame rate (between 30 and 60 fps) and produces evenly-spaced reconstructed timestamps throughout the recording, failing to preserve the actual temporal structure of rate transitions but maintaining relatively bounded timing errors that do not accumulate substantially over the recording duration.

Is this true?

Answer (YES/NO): NO